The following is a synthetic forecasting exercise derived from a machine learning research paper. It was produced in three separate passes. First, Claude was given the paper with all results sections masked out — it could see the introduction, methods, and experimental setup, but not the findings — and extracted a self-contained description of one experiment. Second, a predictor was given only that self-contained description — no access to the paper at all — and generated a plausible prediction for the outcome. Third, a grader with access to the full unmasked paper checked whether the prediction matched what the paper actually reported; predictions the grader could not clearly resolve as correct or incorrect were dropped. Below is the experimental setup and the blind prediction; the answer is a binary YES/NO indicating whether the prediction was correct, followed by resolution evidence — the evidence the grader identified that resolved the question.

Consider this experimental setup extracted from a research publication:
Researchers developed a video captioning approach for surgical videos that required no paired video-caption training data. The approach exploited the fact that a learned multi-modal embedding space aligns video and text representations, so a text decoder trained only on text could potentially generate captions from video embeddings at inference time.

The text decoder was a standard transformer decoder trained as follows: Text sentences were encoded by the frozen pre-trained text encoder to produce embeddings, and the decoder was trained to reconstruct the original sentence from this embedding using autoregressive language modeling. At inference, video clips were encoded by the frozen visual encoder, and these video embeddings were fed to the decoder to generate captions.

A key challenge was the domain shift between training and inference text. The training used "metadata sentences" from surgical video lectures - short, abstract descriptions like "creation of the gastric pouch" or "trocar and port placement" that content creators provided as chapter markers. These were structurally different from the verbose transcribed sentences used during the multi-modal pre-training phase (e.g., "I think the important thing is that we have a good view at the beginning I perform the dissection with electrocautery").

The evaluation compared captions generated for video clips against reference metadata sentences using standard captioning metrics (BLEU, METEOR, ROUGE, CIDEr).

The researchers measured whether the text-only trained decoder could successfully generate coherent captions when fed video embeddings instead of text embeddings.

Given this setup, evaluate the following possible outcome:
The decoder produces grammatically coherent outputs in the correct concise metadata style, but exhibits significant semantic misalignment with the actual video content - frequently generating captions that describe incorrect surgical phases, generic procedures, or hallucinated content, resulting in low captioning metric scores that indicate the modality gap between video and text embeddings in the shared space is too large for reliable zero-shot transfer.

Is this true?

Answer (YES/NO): NO